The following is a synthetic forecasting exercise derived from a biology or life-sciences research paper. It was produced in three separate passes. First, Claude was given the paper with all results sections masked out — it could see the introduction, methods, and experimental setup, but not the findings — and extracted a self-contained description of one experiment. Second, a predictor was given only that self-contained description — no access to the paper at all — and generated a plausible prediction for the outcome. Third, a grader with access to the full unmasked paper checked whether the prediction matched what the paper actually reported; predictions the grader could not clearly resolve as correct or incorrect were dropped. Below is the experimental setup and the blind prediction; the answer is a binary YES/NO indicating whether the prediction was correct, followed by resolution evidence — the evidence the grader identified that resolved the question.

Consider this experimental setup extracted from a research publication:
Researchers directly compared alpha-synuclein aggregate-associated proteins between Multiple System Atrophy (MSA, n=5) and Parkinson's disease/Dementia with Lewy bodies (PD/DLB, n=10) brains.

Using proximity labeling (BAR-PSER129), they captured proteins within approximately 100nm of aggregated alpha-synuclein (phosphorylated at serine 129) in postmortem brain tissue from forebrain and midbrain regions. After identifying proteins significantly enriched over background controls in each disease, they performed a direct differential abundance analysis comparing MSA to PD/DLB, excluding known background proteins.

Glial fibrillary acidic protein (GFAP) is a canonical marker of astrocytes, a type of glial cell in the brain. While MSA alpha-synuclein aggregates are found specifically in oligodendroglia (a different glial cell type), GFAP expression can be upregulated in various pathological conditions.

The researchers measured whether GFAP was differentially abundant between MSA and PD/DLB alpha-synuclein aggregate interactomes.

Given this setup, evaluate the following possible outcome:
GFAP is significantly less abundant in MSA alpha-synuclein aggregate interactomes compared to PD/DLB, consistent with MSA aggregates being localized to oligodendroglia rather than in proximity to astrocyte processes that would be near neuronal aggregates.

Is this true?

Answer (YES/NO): NO